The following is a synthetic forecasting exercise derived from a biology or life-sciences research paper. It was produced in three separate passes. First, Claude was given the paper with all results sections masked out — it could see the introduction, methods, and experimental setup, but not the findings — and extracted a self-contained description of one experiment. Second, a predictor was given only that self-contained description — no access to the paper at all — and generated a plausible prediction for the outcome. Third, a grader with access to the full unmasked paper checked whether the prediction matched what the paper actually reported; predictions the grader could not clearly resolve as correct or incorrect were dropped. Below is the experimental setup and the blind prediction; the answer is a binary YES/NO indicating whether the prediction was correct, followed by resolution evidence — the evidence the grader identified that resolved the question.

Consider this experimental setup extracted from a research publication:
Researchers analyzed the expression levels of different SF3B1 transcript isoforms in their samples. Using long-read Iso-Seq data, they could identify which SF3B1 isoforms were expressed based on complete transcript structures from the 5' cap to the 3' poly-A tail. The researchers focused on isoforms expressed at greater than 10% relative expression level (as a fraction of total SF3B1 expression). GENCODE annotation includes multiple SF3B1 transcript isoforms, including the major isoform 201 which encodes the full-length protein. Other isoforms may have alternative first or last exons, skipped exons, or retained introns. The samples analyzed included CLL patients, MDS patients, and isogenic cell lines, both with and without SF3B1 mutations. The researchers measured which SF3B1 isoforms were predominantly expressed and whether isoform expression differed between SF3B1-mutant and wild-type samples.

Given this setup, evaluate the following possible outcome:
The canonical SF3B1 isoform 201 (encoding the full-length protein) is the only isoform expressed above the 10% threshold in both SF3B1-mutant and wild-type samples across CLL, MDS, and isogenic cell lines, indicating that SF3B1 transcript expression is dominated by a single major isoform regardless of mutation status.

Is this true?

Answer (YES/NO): NO